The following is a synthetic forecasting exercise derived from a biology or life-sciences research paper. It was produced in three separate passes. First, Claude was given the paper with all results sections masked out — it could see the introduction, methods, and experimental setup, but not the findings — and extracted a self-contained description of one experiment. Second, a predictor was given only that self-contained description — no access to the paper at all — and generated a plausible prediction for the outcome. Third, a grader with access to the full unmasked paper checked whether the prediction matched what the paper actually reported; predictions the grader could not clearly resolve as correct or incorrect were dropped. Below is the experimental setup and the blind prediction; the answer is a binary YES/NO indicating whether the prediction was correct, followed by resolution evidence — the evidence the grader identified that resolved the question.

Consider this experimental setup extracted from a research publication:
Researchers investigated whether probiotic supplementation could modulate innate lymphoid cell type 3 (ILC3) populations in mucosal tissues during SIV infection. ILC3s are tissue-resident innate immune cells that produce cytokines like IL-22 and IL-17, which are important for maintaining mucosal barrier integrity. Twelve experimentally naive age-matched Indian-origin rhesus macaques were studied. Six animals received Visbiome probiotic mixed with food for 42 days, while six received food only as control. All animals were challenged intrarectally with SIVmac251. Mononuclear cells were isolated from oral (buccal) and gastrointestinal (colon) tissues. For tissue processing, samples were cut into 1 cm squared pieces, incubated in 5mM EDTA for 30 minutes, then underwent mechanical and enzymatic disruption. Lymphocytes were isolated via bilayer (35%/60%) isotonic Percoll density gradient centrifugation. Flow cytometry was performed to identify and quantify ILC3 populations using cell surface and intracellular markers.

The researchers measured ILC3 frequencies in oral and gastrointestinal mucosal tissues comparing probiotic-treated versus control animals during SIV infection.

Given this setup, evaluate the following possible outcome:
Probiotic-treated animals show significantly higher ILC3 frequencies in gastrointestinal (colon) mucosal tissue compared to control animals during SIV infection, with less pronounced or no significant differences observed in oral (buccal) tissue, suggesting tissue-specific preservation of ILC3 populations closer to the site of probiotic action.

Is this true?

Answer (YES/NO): NO